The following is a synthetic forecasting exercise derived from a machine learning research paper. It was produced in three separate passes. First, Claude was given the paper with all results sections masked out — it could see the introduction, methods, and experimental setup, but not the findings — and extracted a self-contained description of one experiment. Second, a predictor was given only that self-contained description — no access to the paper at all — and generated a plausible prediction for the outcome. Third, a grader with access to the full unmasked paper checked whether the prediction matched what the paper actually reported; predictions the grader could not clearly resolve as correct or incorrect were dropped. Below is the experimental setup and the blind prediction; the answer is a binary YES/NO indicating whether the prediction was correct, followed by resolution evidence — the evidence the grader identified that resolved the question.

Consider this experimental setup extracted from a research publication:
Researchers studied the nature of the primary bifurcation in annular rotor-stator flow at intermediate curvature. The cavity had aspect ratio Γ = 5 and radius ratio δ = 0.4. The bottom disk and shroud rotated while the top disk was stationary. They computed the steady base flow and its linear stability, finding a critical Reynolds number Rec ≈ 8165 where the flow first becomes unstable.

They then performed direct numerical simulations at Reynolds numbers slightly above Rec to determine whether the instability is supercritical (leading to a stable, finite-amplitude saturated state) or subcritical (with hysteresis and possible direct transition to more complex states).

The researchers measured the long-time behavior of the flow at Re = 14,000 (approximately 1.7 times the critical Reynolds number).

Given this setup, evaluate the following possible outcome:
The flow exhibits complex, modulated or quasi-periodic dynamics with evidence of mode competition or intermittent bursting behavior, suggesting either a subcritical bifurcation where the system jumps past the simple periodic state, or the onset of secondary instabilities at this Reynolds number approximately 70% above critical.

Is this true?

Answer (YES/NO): NO